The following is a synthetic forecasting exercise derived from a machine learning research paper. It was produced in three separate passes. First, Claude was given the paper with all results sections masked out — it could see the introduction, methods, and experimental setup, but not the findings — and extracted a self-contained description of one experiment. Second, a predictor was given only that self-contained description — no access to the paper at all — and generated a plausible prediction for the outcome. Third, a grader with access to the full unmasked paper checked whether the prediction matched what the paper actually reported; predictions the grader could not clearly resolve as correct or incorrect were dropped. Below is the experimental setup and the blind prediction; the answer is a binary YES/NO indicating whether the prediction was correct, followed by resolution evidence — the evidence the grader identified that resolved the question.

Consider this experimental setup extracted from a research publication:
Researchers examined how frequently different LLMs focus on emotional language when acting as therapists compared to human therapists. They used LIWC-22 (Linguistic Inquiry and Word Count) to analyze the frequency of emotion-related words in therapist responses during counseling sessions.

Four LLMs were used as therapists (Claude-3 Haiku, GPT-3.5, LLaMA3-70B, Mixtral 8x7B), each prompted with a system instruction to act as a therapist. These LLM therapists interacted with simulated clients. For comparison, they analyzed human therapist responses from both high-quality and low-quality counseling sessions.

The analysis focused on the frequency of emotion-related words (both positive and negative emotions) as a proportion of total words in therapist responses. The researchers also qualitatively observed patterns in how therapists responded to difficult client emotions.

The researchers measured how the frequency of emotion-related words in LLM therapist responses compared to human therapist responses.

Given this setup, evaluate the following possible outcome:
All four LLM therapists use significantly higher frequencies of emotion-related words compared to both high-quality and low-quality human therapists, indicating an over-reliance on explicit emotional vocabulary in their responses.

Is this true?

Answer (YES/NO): YES